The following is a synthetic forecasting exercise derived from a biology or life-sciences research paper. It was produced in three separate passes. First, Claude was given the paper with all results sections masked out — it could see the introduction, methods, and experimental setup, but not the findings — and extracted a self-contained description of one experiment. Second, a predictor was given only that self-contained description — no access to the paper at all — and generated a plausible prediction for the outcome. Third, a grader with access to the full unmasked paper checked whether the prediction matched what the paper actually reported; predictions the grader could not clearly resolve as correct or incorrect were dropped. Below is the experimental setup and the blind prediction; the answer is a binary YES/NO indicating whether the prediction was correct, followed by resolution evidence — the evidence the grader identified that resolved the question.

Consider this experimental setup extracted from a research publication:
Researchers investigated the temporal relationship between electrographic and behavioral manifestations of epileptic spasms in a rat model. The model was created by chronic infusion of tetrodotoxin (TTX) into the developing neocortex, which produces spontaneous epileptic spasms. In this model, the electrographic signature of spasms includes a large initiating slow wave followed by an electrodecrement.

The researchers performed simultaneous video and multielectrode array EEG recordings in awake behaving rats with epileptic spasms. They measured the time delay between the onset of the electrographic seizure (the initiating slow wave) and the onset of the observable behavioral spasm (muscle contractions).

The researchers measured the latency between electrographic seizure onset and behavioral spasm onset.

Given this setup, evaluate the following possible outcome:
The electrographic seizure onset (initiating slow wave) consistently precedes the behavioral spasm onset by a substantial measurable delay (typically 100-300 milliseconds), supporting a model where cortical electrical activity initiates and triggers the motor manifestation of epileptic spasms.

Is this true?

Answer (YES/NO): YES